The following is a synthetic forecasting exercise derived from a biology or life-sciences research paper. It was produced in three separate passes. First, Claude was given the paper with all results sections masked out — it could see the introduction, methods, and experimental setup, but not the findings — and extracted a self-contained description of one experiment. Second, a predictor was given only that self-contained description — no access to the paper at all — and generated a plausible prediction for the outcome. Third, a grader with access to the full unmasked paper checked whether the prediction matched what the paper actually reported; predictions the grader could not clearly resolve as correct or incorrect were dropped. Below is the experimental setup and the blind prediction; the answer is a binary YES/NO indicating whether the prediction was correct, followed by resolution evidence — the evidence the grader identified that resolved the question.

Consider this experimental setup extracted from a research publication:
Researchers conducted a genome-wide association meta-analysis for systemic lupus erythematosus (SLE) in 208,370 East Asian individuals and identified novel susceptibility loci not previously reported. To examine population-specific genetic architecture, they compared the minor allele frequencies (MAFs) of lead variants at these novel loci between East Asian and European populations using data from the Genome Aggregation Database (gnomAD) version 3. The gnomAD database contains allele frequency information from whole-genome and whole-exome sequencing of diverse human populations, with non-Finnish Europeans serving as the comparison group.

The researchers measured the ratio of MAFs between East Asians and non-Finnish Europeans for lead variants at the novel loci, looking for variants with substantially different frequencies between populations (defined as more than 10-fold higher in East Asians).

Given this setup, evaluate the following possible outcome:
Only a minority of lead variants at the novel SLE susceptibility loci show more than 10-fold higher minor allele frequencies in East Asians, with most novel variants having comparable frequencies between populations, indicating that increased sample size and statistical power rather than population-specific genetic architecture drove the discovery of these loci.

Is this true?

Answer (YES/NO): YES